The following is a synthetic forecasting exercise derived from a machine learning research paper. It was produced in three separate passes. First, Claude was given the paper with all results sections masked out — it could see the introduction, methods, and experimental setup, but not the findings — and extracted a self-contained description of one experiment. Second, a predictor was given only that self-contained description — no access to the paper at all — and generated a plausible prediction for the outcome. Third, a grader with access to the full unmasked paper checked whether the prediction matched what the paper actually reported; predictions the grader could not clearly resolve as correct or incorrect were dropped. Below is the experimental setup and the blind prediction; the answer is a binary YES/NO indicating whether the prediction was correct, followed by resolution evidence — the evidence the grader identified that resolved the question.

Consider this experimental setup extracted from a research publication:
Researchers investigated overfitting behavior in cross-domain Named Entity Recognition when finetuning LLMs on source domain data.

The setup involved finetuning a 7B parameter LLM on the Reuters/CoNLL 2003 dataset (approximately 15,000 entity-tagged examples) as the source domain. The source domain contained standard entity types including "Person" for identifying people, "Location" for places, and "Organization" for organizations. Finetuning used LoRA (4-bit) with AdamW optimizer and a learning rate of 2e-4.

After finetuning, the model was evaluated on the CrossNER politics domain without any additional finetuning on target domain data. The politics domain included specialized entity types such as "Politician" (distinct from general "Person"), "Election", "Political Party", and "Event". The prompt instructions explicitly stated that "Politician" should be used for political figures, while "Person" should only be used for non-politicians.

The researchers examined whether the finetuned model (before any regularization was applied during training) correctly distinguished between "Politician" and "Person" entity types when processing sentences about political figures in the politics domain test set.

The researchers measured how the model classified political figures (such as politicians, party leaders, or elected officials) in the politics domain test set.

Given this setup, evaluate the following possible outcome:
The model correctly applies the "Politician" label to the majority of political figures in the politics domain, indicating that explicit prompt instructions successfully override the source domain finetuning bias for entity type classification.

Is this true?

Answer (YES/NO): NO